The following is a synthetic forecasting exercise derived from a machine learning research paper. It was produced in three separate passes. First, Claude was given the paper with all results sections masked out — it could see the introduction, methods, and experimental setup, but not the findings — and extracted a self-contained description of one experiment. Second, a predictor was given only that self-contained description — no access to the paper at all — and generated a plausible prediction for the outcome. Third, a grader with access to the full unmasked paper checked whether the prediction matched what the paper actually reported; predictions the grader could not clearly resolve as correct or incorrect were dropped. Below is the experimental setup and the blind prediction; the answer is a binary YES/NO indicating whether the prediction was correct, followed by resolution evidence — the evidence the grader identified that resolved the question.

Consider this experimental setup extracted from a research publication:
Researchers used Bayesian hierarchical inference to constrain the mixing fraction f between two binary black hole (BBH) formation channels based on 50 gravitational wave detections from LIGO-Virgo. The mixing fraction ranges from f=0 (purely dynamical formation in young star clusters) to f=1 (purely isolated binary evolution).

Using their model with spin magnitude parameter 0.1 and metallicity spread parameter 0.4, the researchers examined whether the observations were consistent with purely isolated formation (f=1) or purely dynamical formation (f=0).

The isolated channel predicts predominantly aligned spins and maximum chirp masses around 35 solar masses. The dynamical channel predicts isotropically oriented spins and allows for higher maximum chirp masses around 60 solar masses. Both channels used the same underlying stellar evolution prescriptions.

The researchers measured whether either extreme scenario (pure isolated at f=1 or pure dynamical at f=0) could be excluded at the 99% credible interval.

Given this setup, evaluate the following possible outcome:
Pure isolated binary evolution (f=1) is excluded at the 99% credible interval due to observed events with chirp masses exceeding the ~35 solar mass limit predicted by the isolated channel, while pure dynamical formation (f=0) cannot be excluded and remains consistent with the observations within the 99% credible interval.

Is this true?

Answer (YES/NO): NO